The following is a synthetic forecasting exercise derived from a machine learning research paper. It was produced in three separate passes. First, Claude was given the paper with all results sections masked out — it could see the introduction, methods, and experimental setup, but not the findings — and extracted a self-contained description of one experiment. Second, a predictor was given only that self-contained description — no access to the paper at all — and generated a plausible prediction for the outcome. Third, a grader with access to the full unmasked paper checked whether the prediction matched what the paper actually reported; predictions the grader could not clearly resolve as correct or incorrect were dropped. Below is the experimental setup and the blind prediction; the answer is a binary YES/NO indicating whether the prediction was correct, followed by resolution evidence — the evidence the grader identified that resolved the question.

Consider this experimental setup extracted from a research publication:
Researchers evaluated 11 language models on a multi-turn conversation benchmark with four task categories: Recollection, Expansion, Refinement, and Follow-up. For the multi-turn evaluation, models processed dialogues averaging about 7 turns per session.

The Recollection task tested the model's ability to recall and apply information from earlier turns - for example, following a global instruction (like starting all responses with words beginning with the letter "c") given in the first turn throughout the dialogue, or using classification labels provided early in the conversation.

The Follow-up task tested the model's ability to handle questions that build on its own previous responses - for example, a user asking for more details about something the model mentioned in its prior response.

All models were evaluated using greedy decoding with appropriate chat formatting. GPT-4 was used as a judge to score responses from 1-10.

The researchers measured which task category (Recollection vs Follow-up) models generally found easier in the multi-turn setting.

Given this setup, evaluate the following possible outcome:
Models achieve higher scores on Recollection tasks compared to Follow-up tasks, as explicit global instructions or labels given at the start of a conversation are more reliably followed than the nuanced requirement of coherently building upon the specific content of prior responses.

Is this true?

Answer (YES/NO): NO